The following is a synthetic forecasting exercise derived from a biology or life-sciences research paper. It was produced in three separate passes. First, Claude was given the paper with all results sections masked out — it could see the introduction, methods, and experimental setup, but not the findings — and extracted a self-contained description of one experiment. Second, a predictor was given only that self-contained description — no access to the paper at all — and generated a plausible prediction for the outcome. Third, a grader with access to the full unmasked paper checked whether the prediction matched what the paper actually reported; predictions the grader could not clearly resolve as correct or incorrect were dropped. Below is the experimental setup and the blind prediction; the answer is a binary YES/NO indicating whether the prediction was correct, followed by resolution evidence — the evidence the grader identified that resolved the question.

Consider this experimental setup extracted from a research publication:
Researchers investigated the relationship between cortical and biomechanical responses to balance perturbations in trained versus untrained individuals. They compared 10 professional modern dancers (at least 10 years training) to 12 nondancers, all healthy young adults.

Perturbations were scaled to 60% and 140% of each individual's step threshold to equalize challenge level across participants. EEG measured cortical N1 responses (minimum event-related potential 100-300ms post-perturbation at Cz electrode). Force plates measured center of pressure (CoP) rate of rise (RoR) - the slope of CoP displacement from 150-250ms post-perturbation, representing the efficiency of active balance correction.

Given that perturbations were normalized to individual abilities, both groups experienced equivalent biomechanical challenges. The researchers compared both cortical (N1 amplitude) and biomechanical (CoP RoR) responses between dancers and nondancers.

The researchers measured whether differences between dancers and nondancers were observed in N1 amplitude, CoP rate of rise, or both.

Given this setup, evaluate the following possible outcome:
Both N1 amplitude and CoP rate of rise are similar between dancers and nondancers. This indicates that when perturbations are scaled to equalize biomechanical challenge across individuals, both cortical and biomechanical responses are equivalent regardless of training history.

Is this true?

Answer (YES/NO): NO